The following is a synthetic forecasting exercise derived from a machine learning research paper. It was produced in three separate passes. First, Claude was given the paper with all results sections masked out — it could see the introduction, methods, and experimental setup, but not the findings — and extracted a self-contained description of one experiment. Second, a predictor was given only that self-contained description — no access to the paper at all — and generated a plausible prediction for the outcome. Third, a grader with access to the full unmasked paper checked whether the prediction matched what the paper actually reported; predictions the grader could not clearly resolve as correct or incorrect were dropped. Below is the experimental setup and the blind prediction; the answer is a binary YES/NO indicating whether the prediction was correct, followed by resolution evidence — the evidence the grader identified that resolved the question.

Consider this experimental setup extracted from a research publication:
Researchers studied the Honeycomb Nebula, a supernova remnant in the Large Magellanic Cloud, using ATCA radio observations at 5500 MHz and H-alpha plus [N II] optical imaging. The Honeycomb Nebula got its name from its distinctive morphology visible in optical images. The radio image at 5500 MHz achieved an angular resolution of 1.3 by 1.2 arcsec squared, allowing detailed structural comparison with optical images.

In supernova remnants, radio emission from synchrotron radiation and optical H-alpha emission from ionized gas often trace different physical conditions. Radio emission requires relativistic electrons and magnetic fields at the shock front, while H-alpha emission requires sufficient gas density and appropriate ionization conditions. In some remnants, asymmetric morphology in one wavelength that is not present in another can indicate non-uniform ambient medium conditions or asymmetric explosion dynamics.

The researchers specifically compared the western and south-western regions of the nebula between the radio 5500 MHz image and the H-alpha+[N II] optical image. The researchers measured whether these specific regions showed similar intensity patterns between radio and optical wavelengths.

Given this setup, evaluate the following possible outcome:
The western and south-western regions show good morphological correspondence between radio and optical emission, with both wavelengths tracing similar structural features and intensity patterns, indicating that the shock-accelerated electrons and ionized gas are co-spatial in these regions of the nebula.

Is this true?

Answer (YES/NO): NO